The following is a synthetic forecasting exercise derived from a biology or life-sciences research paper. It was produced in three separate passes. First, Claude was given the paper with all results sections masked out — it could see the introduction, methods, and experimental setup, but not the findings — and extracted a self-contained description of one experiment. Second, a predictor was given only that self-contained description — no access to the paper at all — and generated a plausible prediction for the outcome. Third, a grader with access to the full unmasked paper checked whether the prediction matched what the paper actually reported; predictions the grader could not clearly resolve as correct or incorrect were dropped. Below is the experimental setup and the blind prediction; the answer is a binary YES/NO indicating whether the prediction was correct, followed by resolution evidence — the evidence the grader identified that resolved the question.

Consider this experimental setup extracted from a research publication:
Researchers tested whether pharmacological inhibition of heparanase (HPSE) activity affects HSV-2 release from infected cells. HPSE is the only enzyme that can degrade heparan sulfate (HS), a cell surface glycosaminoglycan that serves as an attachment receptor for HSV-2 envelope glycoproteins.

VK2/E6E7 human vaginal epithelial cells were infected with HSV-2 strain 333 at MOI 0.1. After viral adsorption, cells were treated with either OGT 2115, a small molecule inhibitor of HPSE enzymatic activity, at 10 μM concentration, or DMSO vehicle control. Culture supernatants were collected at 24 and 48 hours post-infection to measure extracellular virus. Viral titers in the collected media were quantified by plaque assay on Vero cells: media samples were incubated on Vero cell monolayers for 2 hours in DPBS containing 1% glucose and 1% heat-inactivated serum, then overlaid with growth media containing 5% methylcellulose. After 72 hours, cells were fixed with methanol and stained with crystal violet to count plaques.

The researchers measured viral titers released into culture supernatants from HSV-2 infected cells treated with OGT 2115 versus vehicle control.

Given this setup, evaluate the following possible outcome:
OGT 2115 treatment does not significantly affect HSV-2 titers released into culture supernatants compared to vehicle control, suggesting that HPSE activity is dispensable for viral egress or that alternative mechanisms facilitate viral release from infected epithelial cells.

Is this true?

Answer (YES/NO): NO